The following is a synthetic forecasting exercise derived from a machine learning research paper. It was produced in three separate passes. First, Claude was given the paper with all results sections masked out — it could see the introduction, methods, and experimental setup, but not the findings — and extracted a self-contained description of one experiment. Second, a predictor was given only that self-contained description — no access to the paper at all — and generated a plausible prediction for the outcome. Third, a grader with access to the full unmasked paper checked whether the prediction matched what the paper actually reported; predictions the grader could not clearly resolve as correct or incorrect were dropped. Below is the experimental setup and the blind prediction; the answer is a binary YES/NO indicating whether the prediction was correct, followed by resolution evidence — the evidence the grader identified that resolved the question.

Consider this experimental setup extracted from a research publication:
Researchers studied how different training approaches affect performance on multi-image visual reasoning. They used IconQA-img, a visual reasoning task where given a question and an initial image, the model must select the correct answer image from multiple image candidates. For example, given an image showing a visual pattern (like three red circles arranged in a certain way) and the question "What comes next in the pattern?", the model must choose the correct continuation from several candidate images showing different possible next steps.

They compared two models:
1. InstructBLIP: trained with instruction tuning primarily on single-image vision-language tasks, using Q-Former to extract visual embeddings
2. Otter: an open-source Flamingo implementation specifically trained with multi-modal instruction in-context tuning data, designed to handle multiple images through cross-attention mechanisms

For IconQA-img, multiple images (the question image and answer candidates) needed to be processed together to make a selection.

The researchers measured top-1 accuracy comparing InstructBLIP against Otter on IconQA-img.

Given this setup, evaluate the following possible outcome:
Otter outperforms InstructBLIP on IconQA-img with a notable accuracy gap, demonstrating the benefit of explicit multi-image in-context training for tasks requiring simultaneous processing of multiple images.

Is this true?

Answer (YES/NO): NO